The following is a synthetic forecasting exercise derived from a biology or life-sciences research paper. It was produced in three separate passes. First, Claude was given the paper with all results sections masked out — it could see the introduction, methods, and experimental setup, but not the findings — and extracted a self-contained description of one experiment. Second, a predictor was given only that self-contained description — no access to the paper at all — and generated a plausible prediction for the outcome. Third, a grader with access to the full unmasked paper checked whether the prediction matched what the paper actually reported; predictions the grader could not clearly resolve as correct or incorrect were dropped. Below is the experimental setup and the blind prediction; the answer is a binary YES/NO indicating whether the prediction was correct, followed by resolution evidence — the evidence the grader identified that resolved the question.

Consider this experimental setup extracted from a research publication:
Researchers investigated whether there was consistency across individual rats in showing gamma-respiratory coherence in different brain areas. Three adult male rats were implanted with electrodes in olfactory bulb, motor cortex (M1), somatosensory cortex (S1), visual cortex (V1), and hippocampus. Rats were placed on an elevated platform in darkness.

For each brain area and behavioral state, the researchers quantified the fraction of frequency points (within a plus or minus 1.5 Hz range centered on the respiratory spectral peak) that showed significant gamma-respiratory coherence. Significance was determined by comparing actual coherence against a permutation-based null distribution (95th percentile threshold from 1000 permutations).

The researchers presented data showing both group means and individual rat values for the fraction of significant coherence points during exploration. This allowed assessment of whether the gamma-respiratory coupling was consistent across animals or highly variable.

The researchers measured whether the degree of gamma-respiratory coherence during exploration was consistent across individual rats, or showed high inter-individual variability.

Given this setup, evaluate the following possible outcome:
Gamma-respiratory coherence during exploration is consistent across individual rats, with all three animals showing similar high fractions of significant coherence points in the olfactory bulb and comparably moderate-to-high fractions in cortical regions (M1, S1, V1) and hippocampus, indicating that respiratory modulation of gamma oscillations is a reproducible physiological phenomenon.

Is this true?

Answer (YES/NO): NO